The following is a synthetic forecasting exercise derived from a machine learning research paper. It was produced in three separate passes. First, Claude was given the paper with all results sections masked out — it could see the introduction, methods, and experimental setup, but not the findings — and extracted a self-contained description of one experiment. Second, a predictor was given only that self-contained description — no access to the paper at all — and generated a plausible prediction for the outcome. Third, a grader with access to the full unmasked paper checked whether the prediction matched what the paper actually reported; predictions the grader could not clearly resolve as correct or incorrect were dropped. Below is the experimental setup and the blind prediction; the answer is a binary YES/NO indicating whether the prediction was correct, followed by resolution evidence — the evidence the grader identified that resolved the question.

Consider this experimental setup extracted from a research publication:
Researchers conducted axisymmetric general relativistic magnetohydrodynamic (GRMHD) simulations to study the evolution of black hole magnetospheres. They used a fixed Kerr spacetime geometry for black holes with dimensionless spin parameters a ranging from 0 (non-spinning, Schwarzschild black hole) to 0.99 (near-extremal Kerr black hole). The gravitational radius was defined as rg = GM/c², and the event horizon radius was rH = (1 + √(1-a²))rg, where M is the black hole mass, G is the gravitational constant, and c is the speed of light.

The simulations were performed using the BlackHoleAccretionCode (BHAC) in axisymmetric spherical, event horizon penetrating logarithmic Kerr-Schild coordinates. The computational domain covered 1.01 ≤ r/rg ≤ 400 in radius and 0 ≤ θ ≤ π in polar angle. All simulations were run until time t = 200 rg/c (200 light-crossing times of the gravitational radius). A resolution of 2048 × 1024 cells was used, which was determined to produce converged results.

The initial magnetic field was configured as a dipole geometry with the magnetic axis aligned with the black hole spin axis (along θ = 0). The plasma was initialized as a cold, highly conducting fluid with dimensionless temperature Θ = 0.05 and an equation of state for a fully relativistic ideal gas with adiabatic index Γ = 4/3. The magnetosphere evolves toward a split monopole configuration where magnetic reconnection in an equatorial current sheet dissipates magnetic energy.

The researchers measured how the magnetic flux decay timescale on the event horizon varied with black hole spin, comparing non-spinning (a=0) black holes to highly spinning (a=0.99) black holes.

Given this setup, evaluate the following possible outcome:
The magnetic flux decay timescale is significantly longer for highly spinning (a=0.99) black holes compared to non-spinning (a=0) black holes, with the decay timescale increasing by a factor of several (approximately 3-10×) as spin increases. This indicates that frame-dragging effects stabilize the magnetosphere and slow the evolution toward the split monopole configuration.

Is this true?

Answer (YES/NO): NO